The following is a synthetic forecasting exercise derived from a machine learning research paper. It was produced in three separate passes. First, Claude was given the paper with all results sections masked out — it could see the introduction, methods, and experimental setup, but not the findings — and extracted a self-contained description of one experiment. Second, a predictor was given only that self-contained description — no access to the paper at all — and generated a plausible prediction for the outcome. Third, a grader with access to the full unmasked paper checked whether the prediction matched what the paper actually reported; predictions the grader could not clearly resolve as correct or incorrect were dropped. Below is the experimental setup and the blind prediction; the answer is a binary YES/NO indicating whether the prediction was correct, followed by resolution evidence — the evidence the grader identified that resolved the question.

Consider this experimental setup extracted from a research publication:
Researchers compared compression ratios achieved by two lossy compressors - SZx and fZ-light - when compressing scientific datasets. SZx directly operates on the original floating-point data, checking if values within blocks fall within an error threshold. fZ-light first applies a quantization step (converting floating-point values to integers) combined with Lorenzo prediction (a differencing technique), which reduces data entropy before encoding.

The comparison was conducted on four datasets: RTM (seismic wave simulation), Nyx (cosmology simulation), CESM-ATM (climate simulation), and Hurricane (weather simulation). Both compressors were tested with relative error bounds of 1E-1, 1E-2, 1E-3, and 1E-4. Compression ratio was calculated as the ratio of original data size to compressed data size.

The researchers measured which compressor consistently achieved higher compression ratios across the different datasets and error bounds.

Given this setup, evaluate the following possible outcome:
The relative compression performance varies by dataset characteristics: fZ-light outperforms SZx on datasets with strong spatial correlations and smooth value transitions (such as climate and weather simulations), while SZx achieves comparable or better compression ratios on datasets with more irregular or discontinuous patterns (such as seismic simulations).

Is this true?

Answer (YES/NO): NO